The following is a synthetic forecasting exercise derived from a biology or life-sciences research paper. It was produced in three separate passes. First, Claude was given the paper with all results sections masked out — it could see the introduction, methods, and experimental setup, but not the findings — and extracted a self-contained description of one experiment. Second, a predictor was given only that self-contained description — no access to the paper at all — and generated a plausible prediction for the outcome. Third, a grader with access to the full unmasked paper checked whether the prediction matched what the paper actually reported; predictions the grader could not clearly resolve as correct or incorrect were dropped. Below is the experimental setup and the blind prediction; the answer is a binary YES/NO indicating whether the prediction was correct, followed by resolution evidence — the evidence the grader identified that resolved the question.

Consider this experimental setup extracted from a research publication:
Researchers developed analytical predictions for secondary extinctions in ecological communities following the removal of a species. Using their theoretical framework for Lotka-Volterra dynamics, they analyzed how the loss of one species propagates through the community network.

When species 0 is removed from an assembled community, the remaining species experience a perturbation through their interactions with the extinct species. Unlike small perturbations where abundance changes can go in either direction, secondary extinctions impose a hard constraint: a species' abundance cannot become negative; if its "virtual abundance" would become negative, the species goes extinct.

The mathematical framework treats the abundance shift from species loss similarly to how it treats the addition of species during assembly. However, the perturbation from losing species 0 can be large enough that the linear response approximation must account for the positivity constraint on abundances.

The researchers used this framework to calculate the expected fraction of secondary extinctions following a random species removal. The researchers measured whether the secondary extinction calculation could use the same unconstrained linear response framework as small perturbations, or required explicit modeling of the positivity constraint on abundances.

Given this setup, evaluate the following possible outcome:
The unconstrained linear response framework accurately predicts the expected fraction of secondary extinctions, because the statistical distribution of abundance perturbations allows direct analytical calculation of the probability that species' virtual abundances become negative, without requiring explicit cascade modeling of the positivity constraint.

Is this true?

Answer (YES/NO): NO